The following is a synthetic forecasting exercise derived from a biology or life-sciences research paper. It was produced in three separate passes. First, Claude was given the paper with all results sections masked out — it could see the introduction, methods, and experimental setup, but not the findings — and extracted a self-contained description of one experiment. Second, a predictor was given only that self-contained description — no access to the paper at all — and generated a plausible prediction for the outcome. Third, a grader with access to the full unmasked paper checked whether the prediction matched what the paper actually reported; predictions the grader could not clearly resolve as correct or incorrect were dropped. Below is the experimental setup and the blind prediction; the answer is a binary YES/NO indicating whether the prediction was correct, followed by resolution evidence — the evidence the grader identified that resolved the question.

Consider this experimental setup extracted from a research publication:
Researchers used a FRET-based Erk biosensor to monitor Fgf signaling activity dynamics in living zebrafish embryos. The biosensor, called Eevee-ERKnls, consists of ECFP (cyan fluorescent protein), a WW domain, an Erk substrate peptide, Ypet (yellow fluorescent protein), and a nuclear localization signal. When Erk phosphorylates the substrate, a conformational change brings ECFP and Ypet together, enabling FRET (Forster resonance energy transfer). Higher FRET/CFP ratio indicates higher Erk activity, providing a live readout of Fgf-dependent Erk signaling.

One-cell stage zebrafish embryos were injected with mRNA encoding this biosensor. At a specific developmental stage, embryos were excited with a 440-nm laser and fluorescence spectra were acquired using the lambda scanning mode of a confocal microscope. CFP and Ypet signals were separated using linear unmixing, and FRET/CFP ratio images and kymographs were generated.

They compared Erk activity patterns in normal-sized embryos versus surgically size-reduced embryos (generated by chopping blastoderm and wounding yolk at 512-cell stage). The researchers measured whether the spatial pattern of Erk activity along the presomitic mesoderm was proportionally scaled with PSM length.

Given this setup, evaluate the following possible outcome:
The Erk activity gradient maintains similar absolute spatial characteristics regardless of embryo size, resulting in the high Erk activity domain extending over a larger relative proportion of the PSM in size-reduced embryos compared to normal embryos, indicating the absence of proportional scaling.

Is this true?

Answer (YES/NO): NO